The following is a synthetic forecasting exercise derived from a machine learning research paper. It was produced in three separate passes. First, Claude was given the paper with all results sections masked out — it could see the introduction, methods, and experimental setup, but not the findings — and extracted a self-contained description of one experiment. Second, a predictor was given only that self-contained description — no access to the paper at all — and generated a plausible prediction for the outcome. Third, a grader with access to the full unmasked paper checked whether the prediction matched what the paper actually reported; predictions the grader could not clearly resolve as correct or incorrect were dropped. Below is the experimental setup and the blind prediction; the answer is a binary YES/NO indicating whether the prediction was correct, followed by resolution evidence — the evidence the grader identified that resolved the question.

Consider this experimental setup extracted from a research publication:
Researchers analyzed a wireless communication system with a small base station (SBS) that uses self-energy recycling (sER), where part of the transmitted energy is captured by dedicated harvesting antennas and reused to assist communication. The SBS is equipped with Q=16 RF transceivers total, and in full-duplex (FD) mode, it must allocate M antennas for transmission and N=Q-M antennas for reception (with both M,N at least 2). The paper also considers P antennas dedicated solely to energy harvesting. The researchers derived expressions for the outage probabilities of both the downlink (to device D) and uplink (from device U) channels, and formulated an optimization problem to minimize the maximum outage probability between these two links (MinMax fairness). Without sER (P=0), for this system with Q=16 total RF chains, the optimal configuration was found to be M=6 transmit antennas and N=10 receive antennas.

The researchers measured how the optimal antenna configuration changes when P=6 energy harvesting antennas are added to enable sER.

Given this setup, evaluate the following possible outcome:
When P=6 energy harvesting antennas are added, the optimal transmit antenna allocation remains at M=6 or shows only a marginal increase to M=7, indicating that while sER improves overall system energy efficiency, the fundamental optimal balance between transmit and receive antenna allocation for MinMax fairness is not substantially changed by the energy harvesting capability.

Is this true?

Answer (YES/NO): NO